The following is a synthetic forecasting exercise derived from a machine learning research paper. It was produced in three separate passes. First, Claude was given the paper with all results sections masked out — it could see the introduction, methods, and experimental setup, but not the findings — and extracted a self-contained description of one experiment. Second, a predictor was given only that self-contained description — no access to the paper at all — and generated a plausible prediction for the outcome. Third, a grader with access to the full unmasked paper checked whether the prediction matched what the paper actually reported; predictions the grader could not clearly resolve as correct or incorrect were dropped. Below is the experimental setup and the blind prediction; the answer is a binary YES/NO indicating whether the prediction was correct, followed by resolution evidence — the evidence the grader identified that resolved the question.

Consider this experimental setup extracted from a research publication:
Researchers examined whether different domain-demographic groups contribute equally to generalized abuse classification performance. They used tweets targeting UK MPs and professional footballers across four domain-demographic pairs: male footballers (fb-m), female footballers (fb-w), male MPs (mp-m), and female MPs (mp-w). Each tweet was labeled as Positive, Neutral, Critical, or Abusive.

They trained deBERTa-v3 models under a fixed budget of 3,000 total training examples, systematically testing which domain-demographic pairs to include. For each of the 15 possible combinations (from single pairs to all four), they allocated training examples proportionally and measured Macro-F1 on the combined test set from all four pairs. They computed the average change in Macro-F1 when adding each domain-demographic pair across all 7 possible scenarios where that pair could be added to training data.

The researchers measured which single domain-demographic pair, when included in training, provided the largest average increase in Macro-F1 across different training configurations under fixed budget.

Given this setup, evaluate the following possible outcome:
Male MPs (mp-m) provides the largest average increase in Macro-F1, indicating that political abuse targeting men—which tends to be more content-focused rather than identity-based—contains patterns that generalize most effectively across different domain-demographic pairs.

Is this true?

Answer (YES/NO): NO